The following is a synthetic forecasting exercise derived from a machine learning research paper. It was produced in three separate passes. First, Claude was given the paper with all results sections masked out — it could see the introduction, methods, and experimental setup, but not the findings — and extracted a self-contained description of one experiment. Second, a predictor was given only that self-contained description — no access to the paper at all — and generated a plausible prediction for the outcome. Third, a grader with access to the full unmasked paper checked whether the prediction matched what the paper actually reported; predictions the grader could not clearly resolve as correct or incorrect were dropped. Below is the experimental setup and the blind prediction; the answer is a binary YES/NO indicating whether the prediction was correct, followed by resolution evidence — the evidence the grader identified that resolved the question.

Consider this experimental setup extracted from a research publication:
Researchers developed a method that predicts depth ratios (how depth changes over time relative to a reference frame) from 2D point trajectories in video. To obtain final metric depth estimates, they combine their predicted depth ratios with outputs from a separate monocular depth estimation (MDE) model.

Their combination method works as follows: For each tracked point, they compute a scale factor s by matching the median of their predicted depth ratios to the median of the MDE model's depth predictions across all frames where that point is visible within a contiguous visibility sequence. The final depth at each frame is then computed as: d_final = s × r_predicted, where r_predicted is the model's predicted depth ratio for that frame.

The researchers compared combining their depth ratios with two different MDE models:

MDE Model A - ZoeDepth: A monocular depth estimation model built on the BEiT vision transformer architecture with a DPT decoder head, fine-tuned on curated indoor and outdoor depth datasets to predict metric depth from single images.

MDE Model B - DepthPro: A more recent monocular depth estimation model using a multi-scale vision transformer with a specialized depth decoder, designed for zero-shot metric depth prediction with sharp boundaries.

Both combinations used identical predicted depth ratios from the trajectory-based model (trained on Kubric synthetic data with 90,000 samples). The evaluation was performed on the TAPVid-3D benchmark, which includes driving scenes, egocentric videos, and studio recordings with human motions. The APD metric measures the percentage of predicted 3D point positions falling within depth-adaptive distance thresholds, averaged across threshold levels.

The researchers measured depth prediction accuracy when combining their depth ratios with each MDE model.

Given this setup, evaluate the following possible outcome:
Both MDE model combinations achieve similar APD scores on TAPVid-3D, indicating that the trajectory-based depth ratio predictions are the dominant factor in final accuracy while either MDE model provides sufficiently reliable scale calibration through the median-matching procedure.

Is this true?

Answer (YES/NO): NO